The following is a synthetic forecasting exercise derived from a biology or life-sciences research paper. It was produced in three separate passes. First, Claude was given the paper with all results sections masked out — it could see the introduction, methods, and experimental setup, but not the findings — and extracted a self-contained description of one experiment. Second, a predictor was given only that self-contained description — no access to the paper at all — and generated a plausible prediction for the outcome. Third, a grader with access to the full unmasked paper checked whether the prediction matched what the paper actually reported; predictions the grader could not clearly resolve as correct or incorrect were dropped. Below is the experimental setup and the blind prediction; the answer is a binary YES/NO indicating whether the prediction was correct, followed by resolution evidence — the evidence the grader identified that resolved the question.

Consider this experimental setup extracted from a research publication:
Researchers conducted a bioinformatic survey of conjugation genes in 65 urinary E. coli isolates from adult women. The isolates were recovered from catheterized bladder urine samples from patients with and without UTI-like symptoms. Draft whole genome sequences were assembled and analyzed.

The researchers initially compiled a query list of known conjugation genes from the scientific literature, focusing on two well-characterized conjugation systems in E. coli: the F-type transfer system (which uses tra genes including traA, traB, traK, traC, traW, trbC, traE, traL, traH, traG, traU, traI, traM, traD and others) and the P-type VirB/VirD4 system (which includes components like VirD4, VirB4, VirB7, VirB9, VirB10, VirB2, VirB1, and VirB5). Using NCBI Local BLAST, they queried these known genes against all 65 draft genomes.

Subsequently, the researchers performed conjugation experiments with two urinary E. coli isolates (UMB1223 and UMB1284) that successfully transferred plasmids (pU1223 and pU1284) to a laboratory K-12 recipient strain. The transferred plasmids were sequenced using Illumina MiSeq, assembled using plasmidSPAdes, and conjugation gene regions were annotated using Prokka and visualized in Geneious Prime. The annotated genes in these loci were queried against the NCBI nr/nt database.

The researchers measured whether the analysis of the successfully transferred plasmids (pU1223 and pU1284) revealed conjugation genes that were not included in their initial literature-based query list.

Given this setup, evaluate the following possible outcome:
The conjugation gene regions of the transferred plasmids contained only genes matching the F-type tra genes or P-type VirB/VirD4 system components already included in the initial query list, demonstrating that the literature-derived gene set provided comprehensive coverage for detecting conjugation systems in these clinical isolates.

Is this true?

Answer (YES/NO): NO